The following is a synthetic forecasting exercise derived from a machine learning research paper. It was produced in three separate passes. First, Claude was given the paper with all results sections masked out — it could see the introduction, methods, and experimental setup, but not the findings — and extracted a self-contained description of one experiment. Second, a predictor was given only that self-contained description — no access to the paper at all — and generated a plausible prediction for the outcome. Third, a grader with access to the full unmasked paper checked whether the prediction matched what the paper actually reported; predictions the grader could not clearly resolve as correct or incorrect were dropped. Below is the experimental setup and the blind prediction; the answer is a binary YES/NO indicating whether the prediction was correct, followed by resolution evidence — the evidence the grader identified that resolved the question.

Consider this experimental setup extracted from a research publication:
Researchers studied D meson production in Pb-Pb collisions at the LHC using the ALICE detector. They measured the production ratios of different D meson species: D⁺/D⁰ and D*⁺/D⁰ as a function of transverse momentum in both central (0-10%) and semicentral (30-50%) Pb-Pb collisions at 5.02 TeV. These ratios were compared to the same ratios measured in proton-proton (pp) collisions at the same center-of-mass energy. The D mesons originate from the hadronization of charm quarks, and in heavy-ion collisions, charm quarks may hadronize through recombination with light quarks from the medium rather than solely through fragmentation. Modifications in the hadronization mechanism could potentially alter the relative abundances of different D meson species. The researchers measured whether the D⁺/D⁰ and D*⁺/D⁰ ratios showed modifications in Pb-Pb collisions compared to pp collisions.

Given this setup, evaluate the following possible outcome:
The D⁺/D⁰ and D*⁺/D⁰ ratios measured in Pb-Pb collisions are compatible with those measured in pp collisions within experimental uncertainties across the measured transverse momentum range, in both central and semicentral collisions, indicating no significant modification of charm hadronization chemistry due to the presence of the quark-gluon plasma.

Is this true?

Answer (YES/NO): YES